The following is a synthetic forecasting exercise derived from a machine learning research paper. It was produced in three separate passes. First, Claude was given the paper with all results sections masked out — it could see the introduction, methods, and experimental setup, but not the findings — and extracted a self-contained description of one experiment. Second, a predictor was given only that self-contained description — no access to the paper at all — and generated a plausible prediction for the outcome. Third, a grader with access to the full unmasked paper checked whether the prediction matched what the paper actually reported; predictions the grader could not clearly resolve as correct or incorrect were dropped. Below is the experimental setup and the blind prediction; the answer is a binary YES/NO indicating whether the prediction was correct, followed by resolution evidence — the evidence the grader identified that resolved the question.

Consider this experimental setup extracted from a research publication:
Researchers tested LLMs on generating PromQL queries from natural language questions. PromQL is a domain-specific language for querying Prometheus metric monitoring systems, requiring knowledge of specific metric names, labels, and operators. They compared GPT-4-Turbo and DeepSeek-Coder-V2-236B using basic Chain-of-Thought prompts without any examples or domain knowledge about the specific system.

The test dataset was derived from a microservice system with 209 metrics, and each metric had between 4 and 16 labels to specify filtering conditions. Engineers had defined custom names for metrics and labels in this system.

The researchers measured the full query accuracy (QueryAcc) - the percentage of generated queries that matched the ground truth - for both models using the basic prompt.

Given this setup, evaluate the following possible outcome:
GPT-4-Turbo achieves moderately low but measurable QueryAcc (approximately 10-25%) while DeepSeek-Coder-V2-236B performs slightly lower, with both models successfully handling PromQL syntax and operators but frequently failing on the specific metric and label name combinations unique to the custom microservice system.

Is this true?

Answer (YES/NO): NO